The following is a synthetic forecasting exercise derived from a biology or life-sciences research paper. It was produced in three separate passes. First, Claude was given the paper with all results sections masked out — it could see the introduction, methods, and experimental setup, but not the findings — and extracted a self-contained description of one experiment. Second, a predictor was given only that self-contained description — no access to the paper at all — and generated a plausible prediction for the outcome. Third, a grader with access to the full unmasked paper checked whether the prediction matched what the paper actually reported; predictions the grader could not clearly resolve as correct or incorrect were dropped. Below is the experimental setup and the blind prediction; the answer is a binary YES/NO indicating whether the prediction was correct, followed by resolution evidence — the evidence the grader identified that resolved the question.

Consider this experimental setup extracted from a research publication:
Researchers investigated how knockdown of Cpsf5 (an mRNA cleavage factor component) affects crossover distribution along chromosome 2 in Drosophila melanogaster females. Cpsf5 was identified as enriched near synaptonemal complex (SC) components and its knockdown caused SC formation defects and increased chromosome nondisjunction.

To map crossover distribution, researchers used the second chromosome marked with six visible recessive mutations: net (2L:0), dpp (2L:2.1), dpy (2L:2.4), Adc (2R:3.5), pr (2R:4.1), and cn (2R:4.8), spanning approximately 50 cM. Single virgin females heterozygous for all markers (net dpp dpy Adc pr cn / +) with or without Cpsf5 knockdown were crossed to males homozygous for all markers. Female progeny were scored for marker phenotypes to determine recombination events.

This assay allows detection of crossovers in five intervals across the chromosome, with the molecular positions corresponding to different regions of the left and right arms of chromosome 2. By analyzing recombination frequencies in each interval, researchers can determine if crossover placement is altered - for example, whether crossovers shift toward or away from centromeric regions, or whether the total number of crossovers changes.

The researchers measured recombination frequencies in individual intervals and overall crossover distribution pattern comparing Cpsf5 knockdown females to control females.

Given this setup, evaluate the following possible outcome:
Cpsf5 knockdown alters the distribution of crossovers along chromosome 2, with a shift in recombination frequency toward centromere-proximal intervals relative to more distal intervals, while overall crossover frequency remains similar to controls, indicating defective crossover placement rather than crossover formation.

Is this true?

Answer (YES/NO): NO